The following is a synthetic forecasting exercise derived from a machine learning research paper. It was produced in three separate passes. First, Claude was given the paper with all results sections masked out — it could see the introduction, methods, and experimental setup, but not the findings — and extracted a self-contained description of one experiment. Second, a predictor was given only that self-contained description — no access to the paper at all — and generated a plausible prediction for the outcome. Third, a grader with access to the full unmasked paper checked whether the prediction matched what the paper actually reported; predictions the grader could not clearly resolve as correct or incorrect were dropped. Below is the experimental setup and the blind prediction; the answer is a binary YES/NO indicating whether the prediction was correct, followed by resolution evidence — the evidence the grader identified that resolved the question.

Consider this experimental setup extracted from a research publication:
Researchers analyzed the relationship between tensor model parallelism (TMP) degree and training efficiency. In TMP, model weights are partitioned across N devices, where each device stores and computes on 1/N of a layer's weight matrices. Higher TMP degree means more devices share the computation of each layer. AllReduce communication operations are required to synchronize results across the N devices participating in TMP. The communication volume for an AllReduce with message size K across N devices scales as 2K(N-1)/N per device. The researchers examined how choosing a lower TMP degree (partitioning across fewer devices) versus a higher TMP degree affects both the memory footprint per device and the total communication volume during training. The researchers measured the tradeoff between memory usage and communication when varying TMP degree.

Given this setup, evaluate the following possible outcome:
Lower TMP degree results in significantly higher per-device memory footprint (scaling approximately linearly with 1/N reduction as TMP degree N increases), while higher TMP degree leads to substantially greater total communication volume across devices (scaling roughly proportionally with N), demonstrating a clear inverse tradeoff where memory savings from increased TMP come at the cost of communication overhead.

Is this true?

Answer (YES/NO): YES